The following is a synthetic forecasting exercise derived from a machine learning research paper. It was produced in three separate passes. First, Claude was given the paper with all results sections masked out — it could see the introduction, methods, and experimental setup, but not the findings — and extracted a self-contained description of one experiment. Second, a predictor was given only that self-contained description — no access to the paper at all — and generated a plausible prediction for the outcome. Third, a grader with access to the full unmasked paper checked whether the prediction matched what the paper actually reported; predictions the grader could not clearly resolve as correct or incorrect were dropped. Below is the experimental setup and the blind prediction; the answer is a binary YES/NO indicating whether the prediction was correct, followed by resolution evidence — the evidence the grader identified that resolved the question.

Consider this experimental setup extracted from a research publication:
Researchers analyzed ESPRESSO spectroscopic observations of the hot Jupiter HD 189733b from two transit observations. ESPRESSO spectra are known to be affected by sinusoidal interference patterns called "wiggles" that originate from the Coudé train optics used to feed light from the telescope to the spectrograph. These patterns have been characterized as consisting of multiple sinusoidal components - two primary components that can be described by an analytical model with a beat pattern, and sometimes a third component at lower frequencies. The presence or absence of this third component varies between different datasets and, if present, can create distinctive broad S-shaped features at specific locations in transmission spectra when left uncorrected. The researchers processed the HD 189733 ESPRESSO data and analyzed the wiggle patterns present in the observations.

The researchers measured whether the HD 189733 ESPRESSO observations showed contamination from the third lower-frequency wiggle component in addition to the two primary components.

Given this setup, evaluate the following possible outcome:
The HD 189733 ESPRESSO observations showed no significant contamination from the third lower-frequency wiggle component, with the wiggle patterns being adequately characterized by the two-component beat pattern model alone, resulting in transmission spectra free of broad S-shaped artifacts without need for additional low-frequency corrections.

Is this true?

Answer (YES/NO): NO